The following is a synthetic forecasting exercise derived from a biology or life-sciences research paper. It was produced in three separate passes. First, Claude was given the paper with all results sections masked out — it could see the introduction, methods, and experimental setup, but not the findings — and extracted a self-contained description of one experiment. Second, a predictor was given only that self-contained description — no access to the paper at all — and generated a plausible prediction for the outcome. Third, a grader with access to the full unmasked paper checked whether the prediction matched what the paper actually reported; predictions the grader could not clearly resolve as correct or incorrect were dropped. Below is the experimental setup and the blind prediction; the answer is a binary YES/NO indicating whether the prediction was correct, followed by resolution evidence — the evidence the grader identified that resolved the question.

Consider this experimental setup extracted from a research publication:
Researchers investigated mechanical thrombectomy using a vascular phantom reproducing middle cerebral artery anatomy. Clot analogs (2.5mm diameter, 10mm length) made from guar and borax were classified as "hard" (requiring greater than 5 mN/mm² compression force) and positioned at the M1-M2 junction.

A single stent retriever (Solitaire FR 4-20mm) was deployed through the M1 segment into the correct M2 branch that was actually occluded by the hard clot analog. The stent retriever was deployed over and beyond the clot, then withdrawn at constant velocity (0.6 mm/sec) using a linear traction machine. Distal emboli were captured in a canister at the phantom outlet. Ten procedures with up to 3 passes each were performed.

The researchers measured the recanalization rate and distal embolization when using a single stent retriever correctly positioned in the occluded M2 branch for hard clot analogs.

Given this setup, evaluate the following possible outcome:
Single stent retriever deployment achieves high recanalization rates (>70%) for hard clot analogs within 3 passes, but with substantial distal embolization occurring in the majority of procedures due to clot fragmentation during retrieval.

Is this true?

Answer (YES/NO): NO